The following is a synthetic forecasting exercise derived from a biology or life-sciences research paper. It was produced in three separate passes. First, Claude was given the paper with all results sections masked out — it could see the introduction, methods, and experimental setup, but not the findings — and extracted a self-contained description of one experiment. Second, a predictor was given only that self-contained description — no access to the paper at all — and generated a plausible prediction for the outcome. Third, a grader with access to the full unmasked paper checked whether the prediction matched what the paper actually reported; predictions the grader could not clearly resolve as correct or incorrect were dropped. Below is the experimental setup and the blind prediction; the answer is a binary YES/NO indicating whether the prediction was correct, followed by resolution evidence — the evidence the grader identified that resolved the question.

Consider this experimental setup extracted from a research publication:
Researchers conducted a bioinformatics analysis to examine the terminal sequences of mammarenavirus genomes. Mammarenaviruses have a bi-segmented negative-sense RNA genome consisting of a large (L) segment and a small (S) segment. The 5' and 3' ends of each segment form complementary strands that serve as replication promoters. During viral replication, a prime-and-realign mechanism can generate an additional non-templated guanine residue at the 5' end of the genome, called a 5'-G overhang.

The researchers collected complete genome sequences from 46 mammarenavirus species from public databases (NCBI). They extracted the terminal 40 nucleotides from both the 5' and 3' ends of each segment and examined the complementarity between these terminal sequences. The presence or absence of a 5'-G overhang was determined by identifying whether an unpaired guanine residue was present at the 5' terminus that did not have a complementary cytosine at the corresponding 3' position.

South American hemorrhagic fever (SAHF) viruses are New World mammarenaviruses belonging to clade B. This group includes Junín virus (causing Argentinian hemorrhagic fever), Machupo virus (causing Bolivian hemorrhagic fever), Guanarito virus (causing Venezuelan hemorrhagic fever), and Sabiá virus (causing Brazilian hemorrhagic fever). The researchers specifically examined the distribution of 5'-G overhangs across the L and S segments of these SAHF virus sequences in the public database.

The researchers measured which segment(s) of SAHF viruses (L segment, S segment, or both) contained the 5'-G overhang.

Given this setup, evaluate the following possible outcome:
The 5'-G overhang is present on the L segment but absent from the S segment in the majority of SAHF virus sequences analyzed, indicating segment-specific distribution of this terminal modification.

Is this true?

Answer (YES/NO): NO